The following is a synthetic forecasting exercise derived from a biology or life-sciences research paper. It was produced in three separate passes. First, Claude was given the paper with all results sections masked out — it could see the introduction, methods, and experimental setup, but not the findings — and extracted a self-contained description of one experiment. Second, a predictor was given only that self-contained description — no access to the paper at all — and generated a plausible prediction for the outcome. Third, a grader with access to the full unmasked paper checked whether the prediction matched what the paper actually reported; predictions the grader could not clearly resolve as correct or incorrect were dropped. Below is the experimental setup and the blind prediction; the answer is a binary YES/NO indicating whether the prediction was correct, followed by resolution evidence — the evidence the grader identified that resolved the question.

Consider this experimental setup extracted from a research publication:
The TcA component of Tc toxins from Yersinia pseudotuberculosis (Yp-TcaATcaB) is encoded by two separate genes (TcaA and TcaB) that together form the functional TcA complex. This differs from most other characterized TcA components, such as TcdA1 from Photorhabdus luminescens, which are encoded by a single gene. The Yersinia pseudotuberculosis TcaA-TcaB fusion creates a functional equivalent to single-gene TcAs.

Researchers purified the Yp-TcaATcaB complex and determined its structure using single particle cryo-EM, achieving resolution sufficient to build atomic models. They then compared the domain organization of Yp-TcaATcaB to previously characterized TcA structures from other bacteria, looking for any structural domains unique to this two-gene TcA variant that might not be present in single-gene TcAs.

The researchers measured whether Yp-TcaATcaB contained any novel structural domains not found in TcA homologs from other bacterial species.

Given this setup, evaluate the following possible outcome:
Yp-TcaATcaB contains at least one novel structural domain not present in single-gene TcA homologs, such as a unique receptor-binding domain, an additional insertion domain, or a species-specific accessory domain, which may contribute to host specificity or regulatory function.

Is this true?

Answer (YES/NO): YES